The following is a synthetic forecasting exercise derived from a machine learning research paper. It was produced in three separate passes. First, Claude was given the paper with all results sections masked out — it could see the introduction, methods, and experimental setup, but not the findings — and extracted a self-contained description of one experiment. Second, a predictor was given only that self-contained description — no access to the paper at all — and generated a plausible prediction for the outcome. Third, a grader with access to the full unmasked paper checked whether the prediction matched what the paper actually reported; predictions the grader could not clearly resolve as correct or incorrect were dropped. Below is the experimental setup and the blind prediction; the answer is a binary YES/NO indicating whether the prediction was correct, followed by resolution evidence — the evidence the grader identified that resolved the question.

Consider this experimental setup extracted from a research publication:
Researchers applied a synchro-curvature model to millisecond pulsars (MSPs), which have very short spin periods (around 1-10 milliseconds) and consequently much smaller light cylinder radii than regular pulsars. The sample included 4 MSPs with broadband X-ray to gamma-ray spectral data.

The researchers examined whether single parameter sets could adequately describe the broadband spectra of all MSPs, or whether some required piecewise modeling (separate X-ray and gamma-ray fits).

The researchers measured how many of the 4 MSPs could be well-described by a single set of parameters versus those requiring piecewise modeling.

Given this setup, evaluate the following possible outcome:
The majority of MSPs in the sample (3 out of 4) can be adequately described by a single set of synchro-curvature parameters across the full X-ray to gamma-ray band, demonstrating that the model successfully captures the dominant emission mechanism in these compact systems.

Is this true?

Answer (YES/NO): NO